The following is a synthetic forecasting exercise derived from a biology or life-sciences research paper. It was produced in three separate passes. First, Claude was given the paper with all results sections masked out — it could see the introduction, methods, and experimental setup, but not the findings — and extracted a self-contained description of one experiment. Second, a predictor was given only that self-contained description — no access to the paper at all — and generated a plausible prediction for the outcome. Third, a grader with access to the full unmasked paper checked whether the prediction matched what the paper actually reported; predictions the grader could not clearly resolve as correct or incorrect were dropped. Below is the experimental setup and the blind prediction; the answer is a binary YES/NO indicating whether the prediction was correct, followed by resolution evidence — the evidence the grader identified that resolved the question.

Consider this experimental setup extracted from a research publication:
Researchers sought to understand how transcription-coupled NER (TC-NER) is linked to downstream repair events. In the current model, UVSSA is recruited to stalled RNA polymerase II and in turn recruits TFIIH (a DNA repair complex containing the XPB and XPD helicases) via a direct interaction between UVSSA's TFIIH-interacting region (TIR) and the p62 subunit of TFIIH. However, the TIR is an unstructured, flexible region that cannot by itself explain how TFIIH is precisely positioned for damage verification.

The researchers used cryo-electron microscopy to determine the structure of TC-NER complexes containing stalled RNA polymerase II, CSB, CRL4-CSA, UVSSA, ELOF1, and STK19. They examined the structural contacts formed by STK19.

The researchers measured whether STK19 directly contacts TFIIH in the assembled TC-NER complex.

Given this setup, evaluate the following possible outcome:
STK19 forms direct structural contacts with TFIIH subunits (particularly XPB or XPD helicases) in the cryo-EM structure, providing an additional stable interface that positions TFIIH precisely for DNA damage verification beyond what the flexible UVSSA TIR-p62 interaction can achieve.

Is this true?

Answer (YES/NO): NO